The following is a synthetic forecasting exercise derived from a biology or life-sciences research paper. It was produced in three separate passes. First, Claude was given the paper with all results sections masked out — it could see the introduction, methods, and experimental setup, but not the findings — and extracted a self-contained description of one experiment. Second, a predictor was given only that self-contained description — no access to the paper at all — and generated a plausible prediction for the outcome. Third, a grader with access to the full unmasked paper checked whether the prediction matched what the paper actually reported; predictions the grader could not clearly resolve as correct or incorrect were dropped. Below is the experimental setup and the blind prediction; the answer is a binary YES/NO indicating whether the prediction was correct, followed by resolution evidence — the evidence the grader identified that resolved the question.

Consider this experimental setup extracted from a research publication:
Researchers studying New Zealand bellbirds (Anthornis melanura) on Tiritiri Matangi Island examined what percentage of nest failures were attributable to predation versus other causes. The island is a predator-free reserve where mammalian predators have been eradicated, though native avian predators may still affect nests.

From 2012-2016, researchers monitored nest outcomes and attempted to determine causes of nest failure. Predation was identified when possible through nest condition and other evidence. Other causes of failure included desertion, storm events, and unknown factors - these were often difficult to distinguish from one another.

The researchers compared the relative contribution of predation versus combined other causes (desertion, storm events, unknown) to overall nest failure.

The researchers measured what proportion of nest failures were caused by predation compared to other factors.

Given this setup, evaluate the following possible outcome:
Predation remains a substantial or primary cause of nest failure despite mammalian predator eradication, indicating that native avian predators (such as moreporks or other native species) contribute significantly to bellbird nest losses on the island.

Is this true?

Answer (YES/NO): NO